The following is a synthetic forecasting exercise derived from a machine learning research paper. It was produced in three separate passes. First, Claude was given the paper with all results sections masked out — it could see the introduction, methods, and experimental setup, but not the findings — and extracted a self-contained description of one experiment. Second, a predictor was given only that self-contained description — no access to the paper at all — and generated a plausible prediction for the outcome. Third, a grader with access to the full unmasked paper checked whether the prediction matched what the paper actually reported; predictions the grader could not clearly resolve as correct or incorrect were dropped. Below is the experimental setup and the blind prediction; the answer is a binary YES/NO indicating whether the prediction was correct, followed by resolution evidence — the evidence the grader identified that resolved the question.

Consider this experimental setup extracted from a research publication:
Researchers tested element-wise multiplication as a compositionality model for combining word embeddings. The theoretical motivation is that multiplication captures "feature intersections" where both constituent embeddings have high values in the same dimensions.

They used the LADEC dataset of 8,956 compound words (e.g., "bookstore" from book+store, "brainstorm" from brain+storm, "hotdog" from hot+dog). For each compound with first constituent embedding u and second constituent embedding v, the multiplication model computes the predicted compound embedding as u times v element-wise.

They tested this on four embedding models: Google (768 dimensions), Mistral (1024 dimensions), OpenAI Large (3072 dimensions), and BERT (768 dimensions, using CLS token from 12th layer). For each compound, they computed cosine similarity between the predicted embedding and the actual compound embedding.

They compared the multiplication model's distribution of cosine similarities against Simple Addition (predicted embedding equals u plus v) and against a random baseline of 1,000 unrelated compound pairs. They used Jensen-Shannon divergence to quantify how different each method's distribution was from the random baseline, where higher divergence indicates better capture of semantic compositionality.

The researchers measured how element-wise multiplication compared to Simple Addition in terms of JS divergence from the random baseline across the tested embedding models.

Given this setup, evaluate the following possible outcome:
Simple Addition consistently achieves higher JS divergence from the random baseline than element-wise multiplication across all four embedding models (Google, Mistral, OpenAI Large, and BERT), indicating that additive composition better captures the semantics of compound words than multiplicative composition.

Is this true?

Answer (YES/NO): YES